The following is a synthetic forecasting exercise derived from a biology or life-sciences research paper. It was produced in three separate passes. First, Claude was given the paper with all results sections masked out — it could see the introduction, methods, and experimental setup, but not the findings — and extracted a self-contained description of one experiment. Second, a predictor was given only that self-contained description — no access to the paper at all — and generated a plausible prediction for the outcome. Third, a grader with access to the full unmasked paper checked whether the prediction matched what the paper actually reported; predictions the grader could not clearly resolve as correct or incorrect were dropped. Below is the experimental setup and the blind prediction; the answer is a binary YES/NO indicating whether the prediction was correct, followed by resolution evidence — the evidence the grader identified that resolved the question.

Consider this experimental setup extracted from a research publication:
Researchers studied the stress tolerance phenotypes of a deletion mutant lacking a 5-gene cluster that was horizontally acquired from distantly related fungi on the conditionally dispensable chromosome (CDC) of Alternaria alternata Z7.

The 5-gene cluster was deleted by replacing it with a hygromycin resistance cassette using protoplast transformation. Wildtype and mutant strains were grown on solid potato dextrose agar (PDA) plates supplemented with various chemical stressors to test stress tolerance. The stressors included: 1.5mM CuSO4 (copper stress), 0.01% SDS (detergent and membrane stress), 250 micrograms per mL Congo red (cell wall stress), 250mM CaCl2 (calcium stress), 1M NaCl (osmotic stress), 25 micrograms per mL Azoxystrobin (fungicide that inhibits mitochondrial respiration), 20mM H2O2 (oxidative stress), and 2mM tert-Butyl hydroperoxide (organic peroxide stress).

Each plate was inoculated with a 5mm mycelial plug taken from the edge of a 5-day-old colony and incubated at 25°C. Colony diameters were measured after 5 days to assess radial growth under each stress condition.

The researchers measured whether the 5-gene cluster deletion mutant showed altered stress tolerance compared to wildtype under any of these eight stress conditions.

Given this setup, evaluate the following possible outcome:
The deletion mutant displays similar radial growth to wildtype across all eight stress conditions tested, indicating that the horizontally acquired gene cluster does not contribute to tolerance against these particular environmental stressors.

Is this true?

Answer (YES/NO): YES